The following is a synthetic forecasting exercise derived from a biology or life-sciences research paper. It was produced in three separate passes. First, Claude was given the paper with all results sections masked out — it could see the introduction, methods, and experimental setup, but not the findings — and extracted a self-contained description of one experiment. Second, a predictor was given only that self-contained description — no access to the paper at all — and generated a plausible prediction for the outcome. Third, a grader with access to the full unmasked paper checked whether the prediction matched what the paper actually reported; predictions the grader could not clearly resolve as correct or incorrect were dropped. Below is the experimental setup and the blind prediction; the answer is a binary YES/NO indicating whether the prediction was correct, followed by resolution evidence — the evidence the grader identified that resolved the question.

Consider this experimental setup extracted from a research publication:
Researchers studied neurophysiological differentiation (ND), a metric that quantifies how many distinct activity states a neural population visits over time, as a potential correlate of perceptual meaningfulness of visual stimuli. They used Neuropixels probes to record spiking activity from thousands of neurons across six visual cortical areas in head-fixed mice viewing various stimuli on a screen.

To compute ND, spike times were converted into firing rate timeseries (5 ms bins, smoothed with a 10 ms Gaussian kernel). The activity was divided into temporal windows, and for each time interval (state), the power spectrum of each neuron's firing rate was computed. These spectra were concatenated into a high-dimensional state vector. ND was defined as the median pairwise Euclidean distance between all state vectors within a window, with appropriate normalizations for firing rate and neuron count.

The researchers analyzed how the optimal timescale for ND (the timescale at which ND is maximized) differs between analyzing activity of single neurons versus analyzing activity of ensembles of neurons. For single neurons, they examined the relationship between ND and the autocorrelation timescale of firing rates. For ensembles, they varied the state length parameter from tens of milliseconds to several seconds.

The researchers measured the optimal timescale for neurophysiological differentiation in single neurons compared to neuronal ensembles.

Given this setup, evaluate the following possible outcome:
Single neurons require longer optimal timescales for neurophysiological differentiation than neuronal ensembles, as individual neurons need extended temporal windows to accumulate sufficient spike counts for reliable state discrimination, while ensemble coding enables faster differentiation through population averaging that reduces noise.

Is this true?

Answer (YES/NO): YES